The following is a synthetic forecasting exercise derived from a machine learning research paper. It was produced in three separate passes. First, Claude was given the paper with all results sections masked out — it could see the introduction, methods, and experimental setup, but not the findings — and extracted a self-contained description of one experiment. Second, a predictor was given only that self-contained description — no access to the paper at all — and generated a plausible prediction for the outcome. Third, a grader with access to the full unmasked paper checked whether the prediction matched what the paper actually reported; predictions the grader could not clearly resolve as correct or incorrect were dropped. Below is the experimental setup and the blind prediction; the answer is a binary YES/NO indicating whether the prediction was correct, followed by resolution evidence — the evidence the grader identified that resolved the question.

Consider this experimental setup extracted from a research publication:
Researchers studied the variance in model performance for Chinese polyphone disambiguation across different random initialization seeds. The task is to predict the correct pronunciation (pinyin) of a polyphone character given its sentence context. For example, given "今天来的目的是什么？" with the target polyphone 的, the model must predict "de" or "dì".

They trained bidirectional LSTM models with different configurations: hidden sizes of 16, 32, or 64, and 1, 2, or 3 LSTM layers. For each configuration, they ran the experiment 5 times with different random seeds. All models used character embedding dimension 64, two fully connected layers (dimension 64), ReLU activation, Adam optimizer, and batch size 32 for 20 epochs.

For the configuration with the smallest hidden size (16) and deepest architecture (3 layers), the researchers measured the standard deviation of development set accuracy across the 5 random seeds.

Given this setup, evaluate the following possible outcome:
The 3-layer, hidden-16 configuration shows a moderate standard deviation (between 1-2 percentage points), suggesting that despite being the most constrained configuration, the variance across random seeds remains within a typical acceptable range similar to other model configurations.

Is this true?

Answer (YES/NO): NO